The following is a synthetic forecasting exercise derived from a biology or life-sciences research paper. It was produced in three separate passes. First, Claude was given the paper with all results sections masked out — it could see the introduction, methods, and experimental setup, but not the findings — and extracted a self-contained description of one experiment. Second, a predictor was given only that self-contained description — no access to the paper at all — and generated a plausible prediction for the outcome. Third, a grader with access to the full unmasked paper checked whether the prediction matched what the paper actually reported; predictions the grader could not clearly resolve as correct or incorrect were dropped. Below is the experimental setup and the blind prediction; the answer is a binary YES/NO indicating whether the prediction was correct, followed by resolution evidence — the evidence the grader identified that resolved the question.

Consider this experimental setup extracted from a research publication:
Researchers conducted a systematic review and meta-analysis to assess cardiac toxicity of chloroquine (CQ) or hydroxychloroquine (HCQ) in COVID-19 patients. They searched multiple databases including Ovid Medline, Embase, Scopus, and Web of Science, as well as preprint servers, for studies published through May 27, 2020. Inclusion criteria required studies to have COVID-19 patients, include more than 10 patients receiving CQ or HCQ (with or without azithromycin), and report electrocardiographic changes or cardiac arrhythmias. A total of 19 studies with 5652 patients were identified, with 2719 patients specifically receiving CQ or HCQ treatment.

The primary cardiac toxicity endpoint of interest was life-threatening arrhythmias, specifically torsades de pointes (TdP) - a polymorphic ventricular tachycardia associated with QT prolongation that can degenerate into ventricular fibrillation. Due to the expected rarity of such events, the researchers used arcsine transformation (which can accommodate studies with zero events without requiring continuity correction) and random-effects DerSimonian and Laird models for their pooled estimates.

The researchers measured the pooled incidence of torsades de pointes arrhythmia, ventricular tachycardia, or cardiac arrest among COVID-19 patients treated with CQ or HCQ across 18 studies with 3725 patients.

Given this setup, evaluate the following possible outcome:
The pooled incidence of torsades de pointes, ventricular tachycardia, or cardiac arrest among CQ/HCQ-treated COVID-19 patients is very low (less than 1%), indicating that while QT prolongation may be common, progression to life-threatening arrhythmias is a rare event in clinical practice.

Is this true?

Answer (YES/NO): YES